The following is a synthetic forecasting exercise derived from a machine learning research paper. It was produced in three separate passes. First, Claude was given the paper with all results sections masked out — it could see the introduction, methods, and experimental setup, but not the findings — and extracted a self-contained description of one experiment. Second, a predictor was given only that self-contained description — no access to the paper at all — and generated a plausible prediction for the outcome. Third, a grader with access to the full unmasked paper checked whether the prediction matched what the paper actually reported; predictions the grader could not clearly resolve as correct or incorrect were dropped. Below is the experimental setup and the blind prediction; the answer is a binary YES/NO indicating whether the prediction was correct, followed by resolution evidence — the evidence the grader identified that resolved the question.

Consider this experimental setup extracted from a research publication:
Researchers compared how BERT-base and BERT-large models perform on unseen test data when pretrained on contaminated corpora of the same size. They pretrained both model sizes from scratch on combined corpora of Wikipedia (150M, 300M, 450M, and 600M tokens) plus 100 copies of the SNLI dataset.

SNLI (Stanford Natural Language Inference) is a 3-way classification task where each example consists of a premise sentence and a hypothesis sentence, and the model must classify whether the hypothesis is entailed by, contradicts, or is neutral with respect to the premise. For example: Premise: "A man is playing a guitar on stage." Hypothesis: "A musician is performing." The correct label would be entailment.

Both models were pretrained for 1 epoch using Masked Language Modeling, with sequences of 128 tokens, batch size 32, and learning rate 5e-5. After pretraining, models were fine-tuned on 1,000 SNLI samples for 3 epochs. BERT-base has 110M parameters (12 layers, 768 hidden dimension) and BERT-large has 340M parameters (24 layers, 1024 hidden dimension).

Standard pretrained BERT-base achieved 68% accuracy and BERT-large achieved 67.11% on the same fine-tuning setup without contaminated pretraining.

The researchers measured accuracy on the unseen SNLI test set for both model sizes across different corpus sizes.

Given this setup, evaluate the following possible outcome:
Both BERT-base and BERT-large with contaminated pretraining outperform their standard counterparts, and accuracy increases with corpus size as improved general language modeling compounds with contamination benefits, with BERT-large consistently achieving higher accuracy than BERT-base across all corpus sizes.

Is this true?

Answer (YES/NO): NO